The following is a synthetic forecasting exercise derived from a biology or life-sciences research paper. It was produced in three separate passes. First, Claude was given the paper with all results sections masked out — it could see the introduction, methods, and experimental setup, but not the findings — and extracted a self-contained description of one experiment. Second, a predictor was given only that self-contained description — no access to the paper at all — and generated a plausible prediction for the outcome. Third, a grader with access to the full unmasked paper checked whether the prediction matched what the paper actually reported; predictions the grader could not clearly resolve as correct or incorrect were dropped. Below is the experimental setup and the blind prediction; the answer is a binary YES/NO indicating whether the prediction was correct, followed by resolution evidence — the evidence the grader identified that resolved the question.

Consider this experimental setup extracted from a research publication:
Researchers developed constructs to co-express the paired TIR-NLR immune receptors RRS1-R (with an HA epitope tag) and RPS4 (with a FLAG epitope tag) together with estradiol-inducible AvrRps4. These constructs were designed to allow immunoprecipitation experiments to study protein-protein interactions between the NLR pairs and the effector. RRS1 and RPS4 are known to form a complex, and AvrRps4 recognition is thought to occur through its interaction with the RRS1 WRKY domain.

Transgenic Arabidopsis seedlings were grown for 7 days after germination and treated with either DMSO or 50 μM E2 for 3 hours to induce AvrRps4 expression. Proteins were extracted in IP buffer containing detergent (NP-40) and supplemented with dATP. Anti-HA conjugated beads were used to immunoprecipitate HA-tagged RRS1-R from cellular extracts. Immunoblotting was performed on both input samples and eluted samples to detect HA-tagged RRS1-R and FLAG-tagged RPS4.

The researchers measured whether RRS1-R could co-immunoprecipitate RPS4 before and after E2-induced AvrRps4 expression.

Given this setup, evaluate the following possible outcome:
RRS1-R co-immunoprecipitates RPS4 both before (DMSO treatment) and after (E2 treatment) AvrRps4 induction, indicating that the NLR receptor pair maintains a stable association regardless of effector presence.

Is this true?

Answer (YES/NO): YES